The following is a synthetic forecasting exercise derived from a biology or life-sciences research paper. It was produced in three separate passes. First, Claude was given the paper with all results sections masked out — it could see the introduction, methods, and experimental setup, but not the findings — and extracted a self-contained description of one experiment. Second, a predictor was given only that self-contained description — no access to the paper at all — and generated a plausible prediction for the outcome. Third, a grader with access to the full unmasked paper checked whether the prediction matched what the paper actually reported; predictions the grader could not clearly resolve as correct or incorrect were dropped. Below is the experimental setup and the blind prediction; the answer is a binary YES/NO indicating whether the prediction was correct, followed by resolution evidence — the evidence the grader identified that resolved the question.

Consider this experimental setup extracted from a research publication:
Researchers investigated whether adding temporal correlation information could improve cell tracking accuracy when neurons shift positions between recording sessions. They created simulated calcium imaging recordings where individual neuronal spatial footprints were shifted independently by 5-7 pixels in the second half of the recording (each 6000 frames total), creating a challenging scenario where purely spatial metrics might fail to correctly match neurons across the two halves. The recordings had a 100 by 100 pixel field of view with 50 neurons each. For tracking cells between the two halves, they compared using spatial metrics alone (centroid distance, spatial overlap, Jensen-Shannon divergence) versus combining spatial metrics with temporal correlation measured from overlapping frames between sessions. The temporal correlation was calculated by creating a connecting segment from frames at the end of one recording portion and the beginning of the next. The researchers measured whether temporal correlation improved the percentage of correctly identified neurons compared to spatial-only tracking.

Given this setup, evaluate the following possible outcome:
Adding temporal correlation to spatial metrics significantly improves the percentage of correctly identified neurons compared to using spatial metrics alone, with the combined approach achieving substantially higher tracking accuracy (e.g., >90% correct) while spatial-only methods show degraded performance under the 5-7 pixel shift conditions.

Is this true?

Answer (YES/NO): NO